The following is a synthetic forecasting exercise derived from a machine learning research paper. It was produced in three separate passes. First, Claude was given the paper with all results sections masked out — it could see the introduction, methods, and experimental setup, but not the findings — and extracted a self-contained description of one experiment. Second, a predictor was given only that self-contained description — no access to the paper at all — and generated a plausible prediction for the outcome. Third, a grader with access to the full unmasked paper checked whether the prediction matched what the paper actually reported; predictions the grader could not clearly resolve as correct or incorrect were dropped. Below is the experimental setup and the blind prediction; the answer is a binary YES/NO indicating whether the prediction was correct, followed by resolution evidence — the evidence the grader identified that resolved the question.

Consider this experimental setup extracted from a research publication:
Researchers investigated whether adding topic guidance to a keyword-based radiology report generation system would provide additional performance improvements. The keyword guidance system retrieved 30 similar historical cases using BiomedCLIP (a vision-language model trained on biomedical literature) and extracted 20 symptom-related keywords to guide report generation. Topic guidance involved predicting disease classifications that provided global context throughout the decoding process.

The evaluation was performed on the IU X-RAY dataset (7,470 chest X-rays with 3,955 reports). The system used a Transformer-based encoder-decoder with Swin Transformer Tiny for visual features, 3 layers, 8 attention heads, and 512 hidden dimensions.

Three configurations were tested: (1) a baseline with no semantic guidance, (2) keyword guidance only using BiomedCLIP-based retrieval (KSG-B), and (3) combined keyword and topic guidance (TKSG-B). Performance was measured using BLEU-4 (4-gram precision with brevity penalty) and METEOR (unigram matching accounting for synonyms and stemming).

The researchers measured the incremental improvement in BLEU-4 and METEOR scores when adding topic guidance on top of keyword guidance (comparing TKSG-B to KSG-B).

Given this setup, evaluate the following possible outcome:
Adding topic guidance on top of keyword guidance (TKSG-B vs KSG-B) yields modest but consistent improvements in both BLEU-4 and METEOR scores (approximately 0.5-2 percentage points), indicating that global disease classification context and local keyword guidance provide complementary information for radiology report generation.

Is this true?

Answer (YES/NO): YES